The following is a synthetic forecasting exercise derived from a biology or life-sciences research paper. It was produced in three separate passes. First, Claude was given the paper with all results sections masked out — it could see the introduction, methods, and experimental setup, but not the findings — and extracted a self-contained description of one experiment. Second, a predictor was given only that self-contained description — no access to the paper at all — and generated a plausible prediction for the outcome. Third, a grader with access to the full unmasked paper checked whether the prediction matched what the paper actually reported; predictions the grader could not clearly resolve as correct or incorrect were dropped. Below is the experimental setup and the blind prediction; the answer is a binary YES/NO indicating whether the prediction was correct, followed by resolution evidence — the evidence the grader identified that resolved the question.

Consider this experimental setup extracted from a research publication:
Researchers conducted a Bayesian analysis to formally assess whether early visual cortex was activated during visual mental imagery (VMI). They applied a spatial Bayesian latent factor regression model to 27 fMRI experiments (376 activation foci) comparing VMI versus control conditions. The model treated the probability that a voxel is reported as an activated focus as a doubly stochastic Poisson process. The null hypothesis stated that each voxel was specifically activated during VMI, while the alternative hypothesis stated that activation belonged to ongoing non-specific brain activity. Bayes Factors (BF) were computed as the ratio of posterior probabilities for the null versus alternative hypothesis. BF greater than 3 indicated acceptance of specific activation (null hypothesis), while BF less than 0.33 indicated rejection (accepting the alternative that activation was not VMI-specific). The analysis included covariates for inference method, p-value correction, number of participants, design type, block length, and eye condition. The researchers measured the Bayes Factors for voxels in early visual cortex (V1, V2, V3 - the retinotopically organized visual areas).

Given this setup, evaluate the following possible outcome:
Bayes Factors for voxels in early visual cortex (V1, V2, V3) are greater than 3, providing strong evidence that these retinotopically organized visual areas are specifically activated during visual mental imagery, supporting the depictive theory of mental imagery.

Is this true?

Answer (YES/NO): NO